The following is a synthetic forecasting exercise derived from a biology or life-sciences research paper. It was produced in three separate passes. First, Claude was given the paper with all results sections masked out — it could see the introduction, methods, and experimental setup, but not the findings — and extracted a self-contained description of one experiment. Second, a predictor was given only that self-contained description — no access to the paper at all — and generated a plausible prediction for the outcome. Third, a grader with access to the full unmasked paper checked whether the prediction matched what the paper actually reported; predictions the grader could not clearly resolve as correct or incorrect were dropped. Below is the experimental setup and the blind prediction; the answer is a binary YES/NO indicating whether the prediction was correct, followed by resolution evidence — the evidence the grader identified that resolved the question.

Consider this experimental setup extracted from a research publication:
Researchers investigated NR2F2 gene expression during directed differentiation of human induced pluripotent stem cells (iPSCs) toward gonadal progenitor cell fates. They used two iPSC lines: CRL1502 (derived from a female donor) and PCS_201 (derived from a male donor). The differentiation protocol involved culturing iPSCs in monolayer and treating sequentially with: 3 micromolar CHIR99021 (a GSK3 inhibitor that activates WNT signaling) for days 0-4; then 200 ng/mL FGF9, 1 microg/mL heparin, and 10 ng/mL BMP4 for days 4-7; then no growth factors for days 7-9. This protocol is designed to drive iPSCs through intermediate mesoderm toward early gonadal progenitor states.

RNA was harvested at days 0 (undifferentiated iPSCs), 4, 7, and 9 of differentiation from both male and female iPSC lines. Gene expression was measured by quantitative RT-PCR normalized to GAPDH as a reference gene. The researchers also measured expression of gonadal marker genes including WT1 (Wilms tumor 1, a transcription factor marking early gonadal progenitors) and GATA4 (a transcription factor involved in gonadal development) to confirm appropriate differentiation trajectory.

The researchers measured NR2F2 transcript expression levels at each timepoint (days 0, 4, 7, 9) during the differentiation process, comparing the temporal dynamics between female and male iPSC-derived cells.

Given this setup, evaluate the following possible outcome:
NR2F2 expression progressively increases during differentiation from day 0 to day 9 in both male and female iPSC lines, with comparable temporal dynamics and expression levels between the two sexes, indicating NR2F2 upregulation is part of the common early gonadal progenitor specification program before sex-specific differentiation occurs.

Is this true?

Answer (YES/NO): YES